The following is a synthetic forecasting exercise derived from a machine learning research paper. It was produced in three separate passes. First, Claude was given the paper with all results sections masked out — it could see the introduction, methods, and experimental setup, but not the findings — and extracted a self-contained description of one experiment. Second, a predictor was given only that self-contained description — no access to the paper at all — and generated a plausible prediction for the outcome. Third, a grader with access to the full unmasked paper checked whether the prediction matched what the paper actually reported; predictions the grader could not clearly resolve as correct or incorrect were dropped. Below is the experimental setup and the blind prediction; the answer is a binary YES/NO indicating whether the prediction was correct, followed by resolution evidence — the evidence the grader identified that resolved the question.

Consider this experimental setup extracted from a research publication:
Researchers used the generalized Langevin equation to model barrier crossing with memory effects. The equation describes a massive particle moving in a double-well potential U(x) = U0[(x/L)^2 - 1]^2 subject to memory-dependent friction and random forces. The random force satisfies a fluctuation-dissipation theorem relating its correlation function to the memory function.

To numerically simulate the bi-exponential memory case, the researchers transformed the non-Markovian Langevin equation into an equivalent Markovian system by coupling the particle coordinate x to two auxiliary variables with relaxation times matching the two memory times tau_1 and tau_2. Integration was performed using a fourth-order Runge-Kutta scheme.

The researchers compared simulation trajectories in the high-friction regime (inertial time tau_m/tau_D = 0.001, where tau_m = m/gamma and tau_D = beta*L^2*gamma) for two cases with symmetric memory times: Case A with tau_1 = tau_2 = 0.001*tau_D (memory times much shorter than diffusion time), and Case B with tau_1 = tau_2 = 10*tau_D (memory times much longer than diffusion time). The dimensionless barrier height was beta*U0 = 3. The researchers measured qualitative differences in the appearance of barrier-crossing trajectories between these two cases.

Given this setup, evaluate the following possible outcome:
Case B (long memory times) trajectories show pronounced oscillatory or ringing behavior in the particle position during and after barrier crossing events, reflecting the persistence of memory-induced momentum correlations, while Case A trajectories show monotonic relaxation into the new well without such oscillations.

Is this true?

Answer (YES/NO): YES